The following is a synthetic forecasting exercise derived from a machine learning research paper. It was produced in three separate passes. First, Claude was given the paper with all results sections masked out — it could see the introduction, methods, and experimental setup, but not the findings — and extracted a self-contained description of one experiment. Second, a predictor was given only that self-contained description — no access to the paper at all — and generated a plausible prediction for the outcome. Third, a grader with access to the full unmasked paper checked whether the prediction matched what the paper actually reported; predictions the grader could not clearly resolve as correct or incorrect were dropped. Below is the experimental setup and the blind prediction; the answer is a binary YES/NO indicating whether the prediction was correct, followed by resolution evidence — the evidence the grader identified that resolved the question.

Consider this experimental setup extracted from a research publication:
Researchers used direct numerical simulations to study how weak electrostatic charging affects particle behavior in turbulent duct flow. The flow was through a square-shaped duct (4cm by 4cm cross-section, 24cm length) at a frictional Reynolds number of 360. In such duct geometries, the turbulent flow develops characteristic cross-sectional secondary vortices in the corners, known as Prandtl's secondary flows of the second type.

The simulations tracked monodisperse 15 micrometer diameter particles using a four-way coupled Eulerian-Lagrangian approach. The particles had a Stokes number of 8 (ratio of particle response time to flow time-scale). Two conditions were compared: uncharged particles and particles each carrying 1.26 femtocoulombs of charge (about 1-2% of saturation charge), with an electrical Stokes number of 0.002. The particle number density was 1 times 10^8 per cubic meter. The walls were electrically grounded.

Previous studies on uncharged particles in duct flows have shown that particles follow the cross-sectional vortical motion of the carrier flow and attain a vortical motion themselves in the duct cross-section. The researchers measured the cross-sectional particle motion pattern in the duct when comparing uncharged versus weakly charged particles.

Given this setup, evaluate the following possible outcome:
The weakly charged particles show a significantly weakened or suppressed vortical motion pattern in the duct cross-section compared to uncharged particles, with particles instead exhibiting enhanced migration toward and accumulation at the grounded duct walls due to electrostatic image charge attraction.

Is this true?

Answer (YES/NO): NO